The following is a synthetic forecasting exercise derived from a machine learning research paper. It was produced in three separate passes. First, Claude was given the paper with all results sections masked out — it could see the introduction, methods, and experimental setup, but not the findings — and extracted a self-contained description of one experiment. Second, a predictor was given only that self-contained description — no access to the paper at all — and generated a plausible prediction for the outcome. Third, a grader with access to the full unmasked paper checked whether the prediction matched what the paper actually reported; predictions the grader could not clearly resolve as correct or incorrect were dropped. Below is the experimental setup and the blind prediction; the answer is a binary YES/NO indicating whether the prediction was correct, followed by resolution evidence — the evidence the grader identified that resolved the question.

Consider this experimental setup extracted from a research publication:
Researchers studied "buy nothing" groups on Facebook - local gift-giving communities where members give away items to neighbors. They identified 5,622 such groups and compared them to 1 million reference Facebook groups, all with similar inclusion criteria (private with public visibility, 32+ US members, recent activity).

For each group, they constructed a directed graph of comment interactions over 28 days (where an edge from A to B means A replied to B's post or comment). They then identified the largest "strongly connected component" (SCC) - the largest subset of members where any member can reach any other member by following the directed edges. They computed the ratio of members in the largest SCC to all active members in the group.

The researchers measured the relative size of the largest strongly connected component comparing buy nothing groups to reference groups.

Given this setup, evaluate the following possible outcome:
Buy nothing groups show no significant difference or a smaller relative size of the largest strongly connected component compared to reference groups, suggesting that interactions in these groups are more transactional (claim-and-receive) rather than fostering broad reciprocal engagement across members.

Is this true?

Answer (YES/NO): NO